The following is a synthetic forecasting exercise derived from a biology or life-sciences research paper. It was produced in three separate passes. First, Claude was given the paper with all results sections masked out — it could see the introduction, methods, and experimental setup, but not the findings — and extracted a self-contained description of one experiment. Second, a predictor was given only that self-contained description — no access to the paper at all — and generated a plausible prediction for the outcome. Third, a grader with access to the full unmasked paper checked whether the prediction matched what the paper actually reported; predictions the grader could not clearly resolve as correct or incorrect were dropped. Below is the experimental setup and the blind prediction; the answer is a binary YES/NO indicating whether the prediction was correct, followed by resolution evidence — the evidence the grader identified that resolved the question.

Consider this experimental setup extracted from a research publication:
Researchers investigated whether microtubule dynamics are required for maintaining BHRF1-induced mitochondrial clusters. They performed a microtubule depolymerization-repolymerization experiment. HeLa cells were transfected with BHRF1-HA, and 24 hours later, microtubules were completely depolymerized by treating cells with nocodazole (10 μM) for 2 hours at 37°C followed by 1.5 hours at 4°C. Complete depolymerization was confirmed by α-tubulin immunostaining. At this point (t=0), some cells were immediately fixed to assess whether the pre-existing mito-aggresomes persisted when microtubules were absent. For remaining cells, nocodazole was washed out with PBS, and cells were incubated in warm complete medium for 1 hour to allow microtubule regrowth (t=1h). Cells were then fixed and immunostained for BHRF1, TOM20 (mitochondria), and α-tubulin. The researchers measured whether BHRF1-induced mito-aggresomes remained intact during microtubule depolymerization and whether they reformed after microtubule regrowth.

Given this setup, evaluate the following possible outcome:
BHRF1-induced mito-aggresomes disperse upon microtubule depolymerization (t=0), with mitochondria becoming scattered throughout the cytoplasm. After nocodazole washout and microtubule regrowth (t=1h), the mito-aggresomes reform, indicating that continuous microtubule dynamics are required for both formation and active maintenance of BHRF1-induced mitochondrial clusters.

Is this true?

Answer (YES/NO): YES